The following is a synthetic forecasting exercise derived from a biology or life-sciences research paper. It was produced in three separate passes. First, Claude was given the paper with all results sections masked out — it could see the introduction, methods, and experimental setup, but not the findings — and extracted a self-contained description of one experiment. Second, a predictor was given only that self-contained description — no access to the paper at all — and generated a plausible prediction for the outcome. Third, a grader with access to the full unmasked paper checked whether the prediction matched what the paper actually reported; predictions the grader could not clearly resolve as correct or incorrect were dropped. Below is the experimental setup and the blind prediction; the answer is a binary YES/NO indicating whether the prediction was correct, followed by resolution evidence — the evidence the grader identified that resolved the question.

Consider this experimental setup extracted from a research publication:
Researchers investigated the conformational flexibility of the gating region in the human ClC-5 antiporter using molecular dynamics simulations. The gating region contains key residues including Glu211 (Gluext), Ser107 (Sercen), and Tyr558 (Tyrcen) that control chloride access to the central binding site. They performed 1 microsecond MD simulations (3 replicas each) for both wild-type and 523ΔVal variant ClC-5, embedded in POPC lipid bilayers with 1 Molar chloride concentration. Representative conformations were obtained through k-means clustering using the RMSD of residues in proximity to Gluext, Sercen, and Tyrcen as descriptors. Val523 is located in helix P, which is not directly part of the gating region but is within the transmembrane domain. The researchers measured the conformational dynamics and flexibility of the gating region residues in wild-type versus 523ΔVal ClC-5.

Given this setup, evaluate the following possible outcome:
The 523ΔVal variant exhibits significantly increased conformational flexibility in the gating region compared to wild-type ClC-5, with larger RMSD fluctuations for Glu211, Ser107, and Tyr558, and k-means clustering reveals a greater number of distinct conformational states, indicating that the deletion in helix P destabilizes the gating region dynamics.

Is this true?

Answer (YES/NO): NO